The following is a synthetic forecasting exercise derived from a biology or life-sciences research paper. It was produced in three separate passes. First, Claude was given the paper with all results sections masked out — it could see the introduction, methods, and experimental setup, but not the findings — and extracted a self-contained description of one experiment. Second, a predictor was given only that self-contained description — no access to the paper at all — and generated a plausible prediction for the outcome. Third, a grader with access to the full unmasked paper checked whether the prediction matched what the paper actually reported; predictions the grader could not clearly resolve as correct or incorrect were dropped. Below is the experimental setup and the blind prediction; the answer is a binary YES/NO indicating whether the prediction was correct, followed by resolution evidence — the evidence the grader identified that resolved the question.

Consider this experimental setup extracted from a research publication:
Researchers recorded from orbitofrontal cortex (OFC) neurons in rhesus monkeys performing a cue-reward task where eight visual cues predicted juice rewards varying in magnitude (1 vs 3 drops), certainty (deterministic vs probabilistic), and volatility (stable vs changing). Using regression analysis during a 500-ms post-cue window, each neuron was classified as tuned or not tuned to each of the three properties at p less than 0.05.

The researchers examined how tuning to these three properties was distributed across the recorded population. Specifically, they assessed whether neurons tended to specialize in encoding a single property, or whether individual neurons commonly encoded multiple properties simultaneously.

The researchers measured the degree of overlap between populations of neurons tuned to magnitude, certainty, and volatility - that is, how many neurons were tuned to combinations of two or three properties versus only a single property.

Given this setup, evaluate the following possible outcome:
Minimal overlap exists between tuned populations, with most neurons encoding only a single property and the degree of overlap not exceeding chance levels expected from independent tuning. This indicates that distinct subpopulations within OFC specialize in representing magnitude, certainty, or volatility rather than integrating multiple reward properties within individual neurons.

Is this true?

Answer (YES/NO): NO